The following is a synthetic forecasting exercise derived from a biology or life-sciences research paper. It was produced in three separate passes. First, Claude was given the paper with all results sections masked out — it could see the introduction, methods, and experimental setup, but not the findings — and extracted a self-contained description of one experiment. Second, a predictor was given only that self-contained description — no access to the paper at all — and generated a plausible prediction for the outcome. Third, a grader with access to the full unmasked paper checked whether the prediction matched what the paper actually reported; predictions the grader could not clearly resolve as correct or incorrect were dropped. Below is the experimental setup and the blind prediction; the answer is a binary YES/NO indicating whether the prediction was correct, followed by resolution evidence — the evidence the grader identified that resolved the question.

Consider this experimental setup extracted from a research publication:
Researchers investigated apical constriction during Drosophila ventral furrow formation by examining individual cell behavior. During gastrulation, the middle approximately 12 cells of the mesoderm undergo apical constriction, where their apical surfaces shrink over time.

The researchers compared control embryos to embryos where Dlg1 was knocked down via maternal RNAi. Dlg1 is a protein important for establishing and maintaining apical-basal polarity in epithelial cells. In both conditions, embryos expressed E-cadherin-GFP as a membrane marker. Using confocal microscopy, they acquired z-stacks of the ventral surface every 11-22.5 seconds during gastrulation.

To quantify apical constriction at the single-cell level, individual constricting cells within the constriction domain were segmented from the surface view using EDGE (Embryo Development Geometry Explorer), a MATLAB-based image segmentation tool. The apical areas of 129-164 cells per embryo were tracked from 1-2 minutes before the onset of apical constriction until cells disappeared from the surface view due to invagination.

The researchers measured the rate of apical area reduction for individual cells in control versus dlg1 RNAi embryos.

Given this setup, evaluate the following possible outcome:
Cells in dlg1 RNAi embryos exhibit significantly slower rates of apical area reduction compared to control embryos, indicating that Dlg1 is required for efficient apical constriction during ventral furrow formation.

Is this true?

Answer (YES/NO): NO